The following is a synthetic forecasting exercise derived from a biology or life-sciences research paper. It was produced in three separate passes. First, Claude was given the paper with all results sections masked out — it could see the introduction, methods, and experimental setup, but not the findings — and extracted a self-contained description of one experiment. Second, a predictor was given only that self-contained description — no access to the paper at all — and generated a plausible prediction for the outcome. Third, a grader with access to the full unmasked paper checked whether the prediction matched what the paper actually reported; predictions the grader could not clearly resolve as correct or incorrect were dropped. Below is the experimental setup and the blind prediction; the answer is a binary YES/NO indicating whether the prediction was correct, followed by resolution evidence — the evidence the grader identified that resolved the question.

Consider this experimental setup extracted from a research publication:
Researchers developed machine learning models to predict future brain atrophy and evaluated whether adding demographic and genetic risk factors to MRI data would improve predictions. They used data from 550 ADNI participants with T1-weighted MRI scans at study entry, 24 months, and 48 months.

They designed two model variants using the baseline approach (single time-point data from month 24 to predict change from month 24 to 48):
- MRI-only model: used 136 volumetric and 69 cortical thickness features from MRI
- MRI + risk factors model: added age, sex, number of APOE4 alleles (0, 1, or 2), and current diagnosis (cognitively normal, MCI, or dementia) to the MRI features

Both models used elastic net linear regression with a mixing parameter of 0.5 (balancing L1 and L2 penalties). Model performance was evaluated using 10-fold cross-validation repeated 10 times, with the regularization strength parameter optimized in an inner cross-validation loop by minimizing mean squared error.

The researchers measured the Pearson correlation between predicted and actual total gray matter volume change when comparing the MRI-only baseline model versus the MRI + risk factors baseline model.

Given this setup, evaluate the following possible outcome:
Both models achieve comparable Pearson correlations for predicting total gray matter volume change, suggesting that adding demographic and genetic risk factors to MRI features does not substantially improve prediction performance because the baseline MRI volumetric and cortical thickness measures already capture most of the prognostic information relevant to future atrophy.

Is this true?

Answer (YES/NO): YES